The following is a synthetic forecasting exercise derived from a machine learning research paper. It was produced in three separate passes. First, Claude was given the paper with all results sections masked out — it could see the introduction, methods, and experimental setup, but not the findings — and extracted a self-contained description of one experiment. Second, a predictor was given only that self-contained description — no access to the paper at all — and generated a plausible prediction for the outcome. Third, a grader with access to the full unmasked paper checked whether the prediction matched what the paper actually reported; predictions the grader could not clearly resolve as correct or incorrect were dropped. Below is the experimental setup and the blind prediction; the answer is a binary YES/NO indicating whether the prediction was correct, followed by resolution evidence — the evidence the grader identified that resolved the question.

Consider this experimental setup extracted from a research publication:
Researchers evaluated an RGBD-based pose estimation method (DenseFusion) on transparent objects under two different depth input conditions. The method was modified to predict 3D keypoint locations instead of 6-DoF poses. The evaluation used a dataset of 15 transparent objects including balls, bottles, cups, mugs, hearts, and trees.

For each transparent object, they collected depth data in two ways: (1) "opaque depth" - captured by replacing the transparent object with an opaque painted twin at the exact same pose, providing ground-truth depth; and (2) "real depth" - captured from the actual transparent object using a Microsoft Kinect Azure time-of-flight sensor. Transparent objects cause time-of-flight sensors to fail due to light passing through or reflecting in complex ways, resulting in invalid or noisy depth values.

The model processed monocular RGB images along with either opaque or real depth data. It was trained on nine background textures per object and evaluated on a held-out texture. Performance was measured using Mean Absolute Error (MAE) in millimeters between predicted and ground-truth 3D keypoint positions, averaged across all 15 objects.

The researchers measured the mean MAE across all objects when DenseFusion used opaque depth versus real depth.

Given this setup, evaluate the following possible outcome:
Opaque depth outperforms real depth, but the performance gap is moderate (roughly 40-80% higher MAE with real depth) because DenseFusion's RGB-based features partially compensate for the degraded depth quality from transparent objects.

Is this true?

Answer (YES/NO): NO